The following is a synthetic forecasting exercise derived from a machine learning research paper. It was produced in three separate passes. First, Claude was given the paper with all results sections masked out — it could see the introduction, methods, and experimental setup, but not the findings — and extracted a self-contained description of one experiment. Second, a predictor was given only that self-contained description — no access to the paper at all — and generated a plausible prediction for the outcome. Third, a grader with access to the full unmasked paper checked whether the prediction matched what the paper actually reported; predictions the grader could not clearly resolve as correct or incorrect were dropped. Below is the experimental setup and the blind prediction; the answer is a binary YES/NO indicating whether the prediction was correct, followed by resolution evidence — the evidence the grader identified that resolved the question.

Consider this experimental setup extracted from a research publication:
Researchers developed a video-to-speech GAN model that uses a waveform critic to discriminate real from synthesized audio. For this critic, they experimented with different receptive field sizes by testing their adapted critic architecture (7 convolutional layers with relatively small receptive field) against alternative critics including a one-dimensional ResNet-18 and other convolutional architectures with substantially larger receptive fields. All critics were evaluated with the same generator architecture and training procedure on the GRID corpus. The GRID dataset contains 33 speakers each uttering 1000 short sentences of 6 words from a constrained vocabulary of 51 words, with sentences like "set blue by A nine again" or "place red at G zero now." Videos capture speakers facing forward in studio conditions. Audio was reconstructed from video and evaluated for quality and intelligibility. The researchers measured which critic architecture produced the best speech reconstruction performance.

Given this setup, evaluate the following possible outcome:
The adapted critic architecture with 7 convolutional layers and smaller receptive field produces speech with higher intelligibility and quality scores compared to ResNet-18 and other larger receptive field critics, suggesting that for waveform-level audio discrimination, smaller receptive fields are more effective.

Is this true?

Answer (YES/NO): YES